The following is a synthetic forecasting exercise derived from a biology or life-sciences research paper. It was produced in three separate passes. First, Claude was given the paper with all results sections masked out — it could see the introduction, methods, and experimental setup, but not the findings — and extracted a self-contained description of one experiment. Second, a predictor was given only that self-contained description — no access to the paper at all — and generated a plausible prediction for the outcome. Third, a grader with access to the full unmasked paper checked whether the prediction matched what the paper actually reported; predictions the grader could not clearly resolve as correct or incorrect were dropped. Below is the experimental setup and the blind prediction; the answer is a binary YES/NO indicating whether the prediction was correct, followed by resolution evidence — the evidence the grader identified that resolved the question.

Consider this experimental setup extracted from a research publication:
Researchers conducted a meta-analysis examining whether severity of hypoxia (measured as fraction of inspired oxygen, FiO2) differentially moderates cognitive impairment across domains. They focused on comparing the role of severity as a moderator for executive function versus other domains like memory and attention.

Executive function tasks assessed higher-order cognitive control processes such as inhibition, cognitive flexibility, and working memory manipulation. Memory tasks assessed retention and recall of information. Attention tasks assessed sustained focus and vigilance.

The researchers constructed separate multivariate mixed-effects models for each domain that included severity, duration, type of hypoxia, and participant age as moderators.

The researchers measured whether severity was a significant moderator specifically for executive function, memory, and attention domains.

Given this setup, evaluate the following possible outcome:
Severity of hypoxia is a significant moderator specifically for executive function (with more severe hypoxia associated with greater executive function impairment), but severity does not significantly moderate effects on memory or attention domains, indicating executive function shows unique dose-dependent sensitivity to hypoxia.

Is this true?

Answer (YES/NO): YES